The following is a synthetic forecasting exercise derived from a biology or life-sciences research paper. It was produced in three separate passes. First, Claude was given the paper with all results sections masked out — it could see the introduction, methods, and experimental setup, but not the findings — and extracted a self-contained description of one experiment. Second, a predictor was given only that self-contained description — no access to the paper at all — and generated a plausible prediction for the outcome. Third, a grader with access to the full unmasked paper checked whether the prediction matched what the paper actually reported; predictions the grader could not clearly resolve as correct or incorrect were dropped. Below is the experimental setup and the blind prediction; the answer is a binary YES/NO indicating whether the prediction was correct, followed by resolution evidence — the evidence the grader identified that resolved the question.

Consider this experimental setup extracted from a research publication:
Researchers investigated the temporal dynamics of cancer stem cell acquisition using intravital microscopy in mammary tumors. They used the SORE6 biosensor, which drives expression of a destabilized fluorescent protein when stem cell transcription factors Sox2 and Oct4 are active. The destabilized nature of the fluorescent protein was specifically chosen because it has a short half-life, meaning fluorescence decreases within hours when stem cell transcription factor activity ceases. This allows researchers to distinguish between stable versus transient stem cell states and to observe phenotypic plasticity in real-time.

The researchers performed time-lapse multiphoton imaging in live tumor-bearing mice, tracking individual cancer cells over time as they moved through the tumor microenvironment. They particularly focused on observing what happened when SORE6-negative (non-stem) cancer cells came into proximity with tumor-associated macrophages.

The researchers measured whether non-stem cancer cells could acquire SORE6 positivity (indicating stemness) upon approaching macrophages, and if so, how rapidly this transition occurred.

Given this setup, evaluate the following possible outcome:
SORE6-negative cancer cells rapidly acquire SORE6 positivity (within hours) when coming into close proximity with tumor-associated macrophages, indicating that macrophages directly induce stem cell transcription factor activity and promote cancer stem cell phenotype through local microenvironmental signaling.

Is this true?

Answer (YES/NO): YES